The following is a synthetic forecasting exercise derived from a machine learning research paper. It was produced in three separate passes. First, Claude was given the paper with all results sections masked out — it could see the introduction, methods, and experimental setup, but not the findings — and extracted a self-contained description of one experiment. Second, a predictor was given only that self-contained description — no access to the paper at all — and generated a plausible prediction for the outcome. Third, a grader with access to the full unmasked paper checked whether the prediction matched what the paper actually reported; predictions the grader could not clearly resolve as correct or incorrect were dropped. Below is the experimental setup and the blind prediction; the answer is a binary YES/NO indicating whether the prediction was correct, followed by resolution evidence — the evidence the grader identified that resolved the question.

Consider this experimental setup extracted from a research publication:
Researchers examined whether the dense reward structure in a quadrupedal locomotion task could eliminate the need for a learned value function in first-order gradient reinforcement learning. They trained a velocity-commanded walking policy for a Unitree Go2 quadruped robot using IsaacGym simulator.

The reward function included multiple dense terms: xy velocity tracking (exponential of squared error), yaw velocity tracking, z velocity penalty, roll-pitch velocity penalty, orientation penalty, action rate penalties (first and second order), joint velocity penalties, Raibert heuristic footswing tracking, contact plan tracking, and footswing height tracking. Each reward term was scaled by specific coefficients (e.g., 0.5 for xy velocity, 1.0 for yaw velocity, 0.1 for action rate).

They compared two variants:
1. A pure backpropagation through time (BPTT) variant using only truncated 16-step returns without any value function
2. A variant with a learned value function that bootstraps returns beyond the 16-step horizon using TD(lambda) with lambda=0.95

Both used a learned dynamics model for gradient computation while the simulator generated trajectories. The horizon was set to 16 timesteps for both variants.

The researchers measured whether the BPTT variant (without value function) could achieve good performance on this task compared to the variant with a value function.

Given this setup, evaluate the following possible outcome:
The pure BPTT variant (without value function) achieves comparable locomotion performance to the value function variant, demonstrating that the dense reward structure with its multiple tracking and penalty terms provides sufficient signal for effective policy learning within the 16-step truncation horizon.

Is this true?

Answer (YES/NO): YES